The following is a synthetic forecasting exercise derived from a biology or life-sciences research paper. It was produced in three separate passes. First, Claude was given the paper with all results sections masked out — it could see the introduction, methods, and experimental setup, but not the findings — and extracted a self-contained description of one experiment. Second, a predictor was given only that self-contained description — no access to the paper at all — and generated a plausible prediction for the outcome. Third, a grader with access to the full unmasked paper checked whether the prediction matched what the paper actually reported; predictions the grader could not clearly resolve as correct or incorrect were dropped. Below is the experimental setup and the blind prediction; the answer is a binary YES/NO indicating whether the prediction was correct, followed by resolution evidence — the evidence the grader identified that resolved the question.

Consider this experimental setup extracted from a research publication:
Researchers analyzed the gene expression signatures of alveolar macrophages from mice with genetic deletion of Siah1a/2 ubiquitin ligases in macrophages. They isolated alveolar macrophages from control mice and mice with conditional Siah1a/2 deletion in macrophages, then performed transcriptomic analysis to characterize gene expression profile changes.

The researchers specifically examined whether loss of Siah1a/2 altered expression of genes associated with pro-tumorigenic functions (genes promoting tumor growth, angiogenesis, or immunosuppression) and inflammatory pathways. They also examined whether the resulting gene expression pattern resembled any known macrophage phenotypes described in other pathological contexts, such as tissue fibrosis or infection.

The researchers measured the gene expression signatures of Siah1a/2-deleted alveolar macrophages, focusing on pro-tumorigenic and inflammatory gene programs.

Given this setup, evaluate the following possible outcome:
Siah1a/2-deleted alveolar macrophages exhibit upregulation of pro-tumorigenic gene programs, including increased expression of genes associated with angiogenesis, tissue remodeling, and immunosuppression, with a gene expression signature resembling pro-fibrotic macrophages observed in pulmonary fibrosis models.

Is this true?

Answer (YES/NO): YES